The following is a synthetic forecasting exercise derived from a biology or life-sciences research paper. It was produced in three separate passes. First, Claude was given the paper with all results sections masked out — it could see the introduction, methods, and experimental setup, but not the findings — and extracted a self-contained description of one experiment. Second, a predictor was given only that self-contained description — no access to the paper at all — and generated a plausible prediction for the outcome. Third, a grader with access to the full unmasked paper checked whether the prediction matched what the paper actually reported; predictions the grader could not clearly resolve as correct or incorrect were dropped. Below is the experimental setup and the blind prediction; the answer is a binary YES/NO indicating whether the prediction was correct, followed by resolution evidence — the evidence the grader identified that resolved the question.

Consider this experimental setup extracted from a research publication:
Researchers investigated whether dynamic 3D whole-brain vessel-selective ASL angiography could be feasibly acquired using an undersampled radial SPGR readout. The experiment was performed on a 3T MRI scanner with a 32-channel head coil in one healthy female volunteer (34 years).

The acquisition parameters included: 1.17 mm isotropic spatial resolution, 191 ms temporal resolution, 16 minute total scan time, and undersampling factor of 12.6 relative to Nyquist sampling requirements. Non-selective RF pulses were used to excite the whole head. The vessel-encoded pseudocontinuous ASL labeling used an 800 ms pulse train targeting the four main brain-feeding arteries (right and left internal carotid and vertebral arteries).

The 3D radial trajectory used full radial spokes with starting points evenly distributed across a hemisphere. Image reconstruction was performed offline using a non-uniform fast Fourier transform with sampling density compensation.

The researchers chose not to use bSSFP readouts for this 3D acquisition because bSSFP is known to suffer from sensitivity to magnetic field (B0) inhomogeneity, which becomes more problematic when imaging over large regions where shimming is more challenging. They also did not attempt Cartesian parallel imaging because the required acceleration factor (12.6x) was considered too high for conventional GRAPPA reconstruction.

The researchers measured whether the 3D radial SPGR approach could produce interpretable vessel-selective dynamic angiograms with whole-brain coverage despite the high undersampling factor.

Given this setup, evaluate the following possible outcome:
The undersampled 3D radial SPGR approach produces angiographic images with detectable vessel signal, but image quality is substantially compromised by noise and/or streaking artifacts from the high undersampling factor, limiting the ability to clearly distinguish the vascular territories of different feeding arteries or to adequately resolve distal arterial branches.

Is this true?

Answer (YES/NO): NO